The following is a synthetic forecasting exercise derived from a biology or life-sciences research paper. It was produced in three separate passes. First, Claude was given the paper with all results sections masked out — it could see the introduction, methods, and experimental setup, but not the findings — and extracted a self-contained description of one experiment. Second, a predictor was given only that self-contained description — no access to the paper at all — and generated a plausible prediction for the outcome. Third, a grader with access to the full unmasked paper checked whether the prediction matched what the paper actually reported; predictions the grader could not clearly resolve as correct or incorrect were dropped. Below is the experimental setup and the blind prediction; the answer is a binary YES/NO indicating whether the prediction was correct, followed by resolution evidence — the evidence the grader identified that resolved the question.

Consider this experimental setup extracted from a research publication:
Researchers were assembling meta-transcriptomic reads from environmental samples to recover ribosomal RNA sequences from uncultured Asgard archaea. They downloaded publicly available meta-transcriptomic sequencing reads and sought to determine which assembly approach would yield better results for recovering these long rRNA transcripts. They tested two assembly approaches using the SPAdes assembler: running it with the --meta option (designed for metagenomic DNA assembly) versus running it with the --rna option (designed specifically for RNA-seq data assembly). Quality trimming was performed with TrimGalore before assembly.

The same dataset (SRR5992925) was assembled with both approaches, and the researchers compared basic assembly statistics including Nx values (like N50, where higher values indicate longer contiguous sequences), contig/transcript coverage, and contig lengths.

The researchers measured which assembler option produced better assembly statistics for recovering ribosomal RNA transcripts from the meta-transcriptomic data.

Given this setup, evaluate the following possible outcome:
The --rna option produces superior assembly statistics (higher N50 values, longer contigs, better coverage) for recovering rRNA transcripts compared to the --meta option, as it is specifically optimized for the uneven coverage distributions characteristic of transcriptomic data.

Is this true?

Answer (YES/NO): YES